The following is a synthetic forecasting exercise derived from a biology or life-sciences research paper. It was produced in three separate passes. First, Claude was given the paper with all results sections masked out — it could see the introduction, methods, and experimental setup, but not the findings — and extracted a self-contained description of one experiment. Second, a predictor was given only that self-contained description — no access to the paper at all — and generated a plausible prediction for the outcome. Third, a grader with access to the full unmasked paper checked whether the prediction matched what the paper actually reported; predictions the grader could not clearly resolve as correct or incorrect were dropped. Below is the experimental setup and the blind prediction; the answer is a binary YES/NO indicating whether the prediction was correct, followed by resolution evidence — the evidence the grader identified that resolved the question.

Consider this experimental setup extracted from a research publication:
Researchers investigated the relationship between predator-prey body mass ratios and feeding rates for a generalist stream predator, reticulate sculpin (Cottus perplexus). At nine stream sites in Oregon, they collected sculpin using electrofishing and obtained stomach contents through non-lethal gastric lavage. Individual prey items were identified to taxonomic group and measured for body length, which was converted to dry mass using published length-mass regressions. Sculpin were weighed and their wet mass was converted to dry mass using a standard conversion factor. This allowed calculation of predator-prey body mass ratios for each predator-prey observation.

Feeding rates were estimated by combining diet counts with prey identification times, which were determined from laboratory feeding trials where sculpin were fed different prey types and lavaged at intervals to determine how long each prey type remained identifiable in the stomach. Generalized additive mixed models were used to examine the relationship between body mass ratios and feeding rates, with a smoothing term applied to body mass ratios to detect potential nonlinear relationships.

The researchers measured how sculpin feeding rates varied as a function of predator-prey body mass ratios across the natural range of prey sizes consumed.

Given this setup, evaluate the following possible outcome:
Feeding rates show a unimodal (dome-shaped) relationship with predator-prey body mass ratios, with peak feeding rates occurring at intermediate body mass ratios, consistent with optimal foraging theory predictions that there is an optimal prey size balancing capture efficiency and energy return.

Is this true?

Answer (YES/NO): YES